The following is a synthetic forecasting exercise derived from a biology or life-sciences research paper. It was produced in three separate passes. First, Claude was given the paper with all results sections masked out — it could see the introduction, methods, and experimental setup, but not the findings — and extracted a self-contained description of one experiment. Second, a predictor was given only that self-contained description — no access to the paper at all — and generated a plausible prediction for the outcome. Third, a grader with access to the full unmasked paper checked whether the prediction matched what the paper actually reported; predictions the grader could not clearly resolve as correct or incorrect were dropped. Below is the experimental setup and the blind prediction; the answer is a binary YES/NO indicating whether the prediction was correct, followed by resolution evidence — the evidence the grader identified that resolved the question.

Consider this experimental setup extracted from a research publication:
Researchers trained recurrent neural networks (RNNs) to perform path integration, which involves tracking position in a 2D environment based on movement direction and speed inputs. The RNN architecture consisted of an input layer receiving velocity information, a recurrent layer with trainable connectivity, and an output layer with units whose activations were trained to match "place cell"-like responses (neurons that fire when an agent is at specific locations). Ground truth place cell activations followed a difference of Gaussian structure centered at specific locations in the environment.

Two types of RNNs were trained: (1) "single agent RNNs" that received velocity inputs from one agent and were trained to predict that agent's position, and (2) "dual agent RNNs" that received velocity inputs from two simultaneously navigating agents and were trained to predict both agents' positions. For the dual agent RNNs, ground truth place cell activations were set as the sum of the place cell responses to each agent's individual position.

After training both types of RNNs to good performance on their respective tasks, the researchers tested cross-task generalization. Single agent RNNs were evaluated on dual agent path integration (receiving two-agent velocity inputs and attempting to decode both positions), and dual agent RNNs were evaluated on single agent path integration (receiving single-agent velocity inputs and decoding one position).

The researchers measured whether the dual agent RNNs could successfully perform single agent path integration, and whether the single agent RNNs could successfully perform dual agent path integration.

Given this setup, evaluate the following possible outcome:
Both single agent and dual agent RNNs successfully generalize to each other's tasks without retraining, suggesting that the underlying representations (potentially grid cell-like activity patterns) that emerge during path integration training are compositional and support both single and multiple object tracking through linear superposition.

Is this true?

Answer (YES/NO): NO